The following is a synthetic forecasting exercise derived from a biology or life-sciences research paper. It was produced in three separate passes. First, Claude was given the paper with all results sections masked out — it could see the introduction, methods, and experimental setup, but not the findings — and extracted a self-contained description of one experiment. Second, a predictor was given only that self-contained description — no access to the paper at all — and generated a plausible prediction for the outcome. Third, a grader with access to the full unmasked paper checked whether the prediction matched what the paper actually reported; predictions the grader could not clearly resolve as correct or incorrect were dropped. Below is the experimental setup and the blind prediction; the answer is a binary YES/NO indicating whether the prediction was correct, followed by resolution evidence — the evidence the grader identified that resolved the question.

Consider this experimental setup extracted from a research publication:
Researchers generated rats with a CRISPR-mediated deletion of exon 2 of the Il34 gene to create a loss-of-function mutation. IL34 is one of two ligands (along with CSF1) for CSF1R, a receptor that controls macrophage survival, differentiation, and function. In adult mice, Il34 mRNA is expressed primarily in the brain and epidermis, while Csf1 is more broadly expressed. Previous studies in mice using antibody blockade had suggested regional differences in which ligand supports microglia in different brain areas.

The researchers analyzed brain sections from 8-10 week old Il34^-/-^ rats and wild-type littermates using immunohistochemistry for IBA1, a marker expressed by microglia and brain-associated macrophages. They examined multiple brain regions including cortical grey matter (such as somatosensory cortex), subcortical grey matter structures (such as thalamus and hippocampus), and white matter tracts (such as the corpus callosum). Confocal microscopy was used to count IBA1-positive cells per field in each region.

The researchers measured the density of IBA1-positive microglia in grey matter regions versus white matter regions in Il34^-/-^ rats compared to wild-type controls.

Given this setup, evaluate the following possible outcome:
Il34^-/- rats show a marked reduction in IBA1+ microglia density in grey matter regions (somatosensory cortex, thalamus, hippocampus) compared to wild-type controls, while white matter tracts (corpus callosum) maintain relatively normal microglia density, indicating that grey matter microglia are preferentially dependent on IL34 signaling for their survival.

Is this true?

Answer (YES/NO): YES